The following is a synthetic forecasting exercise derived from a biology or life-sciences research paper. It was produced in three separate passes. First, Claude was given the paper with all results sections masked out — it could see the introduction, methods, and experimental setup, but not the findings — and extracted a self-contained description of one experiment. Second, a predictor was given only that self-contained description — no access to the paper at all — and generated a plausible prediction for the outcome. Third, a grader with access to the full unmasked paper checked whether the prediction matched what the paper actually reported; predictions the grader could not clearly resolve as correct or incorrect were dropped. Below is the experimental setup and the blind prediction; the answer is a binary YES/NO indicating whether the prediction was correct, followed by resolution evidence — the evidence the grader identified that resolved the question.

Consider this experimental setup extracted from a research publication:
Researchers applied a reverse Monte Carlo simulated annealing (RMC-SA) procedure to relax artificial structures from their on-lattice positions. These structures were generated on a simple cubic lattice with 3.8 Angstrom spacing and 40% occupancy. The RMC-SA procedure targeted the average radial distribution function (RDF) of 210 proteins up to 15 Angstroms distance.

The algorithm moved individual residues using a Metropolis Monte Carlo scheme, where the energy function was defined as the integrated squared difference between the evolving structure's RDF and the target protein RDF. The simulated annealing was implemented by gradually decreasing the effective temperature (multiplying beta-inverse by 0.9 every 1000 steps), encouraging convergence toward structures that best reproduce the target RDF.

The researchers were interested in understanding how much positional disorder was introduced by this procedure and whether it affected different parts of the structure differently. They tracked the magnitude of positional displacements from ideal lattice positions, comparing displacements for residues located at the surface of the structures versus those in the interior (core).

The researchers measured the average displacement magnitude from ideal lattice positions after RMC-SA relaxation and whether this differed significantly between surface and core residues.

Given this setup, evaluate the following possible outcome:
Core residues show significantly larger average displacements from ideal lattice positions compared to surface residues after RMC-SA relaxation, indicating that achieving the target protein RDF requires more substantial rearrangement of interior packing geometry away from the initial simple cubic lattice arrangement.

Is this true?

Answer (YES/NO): NO